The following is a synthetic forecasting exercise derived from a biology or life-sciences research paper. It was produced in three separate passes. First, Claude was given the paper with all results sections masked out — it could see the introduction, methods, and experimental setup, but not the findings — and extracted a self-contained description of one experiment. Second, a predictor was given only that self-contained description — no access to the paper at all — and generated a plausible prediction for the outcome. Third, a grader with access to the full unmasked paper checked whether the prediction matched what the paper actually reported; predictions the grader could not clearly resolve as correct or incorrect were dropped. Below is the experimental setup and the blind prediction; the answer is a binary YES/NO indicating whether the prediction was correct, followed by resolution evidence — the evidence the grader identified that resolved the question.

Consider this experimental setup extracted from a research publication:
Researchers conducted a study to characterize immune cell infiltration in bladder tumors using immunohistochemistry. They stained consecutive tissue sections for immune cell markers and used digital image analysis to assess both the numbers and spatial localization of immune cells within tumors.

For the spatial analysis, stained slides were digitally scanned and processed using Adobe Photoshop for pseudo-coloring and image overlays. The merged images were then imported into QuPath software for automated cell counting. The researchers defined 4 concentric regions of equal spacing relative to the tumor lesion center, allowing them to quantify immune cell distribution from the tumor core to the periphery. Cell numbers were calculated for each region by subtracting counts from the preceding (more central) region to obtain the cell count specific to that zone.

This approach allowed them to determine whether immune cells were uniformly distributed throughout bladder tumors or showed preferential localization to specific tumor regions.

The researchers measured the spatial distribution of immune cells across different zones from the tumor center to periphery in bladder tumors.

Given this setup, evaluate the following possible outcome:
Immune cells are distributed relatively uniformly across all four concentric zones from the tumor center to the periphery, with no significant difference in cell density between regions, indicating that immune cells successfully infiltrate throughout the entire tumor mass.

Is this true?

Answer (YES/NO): NO